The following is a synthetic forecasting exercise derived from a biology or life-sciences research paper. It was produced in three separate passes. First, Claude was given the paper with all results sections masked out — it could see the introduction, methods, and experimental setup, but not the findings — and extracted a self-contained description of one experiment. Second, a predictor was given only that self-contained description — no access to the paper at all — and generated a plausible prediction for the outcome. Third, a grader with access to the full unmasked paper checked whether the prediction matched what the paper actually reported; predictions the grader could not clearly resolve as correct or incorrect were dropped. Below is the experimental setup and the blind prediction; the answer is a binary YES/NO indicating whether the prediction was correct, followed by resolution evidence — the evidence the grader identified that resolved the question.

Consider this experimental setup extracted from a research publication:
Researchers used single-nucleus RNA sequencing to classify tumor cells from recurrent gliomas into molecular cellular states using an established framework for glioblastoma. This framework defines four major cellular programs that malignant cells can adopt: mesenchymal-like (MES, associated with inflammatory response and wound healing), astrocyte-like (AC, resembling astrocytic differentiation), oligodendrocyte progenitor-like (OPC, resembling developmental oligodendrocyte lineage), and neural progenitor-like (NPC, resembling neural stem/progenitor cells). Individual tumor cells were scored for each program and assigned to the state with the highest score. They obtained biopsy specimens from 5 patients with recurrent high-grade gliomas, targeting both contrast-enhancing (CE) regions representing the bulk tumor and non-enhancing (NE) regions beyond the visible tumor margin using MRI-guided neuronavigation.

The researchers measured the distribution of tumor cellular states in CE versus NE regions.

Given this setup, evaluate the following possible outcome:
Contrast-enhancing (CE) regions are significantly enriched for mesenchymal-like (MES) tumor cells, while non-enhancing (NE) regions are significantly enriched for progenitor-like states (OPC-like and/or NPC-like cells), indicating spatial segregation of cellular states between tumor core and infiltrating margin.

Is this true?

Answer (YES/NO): NO